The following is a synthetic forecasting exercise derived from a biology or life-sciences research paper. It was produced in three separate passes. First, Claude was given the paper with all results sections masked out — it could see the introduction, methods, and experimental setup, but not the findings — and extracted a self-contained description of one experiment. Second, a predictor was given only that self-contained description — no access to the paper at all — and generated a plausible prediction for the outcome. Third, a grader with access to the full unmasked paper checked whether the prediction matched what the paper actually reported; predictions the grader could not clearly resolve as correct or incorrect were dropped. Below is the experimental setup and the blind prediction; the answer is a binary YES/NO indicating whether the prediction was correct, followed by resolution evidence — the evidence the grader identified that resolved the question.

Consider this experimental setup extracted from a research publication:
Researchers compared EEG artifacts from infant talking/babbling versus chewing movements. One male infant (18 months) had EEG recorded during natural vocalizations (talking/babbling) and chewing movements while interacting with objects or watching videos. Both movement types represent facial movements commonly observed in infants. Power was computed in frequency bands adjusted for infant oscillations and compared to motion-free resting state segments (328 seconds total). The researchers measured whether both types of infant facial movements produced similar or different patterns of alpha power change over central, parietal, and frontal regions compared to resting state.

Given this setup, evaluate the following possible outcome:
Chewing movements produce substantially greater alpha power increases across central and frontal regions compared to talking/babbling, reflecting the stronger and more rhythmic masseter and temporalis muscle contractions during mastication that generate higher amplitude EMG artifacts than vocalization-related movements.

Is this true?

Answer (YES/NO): NO